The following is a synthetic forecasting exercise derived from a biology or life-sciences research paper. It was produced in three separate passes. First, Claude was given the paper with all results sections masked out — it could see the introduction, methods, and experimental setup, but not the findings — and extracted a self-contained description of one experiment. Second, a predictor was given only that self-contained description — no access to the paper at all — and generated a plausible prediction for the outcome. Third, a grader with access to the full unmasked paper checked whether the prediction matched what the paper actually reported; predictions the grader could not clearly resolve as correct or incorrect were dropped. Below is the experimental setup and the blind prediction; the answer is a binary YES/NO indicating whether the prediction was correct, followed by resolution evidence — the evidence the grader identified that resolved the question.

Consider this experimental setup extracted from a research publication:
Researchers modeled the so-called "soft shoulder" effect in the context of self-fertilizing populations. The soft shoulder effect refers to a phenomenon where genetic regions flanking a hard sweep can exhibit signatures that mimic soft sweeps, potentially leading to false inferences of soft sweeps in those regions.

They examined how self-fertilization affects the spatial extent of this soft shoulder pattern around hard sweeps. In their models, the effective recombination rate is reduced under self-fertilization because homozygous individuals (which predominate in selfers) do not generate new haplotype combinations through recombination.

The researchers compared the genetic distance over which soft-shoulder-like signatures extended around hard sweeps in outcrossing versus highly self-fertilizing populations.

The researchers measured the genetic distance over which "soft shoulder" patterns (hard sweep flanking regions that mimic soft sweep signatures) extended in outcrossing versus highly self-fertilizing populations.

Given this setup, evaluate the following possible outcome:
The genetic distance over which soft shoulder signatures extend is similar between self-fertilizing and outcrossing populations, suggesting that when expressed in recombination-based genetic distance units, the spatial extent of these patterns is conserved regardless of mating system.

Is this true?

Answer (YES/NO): NO